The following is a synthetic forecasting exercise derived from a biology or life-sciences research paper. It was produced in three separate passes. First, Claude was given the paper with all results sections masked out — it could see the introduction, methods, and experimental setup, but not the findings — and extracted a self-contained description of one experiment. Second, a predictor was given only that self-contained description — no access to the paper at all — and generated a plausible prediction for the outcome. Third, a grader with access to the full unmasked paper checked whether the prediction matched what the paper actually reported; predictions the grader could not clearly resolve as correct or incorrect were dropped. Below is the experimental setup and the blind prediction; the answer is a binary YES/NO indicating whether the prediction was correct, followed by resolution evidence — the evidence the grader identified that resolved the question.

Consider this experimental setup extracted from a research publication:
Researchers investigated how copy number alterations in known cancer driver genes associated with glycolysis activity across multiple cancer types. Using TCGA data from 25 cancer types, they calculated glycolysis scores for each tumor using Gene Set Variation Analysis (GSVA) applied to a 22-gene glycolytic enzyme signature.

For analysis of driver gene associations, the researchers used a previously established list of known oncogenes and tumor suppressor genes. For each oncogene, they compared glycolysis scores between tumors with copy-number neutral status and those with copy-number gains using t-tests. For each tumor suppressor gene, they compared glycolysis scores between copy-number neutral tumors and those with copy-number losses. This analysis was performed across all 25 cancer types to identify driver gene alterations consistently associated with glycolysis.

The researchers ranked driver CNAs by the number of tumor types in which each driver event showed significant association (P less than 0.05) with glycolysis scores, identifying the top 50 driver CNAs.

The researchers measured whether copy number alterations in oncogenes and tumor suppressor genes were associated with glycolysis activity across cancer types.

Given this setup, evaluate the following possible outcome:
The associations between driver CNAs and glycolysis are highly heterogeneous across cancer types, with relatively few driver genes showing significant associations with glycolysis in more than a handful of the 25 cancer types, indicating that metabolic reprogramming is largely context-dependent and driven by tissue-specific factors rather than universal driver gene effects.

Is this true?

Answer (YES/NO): NO